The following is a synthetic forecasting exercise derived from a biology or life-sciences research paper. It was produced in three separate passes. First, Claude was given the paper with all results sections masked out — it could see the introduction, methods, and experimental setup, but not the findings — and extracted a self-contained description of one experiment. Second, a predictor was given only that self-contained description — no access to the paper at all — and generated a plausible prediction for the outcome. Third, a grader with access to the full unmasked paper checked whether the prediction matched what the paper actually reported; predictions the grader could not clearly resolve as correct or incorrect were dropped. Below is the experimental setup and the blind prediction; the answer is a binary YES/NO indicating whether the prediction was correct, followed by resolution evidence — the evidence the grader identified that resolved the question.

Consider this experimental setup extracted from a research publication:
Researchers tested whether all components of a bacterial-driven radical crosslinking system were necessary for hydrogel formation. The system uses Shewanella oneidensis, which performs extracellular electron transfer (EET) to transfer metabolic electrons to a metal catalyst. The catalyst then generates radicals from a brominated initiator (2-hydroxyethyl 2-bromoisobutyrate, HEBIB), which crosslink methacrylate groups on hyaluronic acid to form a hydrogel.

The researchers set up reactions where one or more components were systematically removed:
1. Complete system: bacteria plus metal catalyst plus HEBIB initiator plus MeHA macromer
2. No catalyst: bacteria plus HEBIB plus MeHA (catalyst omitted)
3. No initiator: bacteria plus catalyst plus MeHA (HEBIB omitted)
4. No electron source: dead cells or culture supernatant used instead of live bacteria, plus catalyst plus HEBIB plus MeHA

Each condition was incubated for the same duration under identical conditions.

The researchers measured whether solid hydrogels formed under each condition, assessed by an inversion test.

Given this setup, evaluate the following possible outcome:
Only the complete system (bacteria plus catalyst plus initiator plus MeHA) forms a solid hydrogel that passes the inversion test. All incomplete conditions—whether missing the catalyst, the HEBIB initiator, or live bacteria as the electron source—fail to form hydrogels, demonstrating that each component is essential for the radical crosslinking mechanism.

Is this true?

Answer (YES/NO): YES